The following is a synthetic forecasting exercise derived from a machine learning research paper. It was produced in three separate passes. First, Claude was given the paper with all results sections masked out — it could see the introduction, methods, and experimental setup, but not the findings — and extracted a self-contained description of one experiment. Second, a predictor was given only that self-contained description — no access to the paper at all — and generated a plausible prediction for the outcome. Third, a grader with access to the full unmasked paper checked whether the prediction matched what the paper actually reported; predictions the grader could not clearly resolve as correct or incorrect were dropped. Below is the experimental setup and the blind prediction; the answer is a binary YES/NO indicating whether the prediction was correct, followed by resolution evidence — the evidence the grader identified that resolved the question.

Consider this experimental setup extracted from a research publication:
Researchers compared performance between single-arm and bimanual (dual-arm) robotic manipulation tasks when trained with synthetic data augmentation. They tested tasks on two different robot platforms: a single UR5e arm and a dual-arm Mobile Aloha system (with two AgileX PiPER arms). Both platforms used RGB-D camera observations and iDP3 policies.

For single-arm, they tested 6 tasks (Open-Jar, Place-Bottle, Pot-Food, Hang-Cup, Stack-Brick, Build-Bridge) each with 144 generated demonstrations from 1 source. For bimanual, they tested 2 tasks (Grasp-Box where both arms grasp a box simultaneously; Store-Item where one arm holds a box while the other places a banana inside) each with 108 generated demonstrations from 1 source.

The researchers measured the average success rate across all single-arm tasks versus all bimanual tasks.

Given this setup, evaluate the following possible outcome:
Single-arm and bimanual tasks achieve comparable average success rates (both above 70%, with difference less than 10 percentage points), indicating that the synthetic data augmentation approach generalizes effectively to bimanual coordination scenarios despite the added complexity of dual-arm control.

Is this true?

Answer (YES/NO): NO